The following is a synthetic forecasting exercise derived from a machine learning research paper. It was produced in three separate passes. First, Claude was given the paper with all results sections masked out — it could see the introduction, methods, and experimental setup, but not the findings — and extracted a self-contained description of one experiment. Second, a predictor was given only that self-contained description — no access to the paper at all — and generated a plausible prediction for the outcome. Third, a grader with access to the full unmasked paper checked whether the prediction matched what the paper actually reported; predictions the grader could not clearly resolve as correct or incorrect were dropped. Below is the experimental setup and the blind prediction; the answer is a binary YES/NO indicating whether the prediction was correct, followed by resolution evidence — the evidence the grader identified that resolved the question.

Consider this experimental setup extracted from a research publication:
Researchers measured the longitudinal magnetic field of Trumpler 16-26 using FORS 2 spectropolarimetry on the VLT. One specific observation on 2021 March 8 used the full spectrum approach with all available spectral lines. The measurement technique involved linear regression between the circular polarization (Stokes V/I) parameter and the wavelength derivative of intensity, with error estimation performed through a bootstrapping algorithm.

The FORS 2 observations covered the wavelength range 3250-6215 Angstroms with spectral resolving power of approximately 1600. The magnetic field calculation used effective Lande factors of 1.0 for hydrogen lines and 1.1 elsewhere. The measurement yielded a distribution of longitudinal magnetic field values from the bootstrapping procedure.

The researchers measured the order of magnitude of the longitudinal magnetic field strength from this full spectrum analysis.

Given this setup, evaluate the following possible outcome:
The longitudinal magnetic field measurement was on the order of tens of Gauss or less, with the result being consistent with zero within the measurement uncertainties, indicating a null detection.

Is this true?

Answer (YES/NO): NO